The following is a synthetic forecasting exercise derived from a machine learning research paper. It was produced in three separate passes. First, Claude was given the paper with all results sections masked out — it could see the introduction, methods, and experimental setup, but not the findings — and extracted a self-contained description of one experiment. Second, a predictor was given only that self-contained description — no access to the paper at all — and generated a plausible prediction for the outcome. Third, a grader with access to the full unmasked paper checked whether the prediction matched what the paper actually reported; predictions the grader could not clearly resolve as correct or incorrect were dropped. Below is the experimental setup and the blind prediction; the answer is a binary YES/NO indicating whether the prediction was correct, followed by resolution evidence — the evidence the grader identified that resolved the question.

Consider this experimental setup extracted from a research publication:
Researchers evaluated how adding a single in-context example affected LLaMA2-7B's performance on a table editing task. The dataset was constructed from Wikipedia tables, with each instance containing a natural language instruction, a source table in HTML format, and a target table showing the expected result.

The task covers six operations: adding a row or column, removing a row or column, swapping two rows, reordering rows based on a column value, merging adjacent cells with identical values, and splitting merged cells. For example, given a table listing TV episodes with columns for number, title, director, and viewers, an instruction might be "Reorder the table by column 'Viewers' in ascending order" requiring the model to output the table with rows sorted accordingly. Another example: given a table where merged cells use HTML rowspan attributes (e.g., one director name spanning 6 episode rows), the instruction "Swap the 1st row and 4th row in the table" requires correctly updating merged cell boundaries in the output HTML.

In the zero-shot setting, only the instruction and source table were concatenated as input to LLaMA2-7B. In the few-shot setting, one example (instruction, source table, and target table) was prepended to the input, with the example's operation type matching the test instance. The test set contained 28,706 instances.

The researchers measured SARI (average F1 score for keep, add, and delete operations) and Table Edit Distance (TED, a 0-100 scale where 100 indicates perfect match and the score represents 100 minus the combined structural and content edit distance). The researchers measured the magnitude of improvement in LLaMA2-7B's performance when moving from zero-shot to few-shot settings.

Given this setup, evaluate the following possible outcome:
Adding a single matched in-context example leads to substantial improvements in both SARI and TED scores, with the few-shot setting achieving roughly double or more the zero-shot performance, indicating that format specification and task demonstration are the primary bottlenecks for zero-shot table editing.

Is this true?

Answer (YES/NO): NO